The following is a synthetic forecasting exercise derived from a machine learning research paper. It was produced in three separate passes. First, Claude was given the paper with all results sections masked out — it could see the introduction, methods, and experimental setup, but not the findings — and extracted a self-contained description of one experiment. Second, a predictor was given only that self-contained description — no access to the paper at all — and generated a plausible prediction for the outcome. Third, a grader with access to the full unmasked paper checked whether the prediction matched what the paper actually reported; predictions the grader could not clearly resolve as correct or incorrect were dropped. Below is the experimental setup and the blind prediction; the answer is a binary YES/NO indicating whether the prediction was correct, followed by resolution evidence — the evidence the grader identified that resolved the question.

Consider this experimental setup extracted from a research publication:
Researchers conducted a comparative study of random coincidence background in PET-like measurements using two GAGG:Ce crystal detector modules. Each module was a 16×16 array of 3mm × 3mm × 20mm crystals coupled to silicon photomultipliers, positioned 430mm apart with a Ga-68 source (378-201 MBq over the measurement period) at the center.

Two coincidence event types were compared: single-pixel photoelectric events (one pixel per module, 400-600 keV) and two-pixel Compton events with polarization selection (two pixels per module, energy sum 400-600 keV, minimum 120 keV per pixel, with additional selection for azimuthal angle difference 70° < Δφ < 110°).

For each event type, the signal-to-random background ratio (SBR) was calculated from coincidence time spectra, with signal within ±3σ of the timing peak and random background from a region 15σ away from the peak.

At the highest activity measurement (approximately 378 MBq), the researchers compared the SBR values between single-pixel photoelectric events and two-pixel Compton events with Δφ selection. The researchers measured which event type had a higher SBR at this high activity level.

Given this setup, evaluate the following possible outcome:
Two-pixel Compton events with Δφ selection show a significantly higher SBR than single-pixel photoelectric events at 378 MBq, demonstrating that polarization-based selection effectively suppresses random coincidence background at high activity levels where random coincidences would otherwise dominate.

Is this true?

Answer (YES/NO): NO